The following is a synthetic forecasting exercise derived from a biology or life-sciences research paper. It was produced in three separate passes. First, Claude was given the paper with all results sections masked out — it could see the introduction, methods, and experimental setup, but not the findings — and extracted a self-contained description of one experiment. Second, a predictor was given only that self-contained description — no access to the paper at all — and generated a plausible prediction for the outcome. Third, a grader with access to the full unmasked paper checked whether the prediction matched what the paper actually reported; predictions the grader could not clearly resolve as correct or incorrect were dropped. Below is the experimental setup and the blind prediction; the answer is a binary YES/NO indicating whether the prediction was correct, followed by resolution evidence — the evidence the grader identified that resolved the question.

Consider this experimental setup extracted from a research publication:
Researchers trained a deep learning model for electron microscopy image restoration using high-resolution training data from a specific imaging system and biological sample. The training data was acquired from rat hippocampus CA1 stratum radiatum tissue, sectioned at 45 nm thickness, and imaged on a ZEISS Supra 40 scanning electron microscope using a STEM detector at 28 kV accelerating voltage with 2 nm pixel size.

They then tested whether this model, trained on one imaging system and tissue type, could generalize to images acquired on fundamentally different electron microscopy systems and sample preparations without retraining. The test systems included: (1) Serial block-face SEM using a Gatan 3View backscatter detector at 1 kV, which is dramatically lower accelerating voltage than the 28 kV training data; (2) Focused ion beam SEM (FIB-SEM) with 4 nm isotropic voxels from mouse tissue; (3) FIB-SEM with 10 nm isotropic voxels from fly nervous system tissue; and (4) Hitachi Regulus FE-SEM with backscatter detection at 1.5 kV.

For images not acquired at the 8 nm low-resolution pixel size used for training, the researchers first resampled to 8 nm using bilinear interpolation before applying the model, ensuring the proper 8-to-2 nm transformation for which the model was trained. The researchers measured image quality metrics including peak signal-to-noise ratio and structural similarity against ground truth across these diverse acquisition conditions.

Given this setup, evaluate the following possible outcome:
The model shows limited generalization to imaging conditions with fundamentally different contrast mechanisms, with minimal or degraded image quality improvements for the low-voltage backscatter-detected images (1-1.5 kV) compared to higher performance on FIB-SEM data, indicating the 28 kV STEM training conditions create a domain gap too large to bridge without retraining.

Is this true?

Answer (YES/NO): NO